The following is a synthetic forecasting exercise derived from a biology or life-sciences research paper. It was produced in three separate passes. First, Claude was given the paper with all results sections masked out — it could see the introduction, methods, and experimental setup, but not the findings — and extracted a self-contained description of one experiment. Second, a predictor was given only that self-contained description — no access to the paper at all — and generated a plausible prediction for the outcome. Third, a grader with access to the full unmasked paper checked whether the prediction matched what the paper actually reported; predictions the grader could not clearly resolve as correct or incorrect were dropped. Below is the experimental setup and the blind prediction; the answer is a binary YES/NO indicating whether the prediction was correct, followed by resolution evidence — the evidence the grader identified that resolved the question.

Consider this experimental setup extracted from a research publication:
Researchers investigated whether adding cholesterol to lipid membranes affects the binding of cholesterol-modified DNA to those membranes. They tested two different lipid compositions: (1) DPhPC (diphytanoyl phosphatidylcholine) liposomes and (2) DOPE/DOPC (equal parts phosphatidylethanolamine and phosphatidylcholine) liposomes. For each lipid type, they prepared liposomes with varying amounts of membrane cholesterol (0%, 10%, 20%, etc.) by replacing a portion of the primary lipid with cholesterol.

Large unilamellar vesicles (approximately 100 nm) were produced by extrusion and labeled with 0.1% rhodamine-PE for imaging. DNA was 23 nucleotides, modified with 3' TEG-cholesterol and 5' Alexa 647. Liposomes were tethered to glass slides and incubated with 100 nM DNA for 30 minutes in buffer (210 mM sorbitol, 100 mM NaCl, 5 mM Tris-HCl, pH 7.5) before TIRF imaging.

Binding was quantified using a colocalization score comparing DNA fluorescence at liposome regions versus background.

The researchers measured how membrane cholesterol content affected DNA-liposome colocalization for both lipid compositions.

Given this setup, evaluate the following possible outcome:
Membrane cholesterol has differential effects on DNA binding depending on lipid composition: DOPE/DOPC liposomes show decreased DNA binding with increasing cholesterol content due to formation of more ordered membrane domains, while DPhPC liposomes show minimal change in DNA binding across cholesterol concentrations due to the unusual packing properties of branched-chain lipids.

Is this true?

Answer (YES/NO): NO